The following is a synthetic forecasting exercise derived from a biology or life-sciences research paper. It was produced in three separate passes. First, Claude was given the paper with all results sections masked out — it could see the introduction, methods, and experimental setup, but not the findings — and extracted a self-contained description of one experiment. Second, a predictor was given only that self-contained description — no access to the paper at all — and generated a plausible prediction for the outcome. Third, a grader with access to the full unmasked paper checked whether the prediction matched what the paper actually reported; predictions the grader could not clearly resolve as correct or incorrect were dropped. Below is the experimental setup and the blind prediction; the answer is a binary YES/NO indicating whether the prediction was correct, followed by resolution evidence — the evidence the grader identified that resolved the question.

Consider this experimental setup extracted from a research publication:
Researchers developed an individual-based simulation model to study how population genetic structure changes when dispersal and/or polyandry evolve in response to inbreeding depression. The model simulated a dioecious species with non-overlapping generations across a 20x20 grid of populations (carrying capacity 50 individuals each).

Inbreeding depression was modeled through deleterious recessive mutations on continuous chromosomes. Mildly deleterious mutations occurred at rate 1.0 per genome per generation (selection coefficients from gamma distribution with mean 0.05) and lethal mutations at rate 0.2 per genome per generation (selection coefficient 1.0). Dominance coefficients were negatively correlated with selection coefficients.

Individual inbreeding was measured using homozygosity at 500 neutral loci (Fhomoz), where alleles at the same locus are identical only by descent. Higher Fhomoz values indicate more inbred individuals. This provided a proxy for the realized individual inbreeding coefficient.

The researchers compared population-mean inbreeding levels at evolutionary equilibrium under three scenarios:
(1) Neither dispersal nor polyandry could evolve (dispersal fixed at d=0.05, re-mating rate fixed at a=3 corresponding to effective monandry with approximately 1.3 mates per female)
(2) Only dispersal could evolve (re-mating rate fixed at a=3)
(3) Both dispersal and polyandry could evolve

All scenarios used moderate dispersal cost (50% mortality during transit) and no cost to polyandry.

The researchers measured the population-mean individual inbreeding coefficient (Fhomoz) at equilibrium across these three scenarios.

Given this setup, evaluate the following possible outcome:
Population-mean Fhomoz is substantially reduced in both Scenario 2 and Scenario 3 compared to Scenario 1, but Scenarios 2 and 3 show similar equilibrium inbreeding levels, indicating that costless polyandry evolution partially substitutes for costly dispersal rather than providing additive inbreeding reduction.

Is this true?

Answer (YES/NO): NO